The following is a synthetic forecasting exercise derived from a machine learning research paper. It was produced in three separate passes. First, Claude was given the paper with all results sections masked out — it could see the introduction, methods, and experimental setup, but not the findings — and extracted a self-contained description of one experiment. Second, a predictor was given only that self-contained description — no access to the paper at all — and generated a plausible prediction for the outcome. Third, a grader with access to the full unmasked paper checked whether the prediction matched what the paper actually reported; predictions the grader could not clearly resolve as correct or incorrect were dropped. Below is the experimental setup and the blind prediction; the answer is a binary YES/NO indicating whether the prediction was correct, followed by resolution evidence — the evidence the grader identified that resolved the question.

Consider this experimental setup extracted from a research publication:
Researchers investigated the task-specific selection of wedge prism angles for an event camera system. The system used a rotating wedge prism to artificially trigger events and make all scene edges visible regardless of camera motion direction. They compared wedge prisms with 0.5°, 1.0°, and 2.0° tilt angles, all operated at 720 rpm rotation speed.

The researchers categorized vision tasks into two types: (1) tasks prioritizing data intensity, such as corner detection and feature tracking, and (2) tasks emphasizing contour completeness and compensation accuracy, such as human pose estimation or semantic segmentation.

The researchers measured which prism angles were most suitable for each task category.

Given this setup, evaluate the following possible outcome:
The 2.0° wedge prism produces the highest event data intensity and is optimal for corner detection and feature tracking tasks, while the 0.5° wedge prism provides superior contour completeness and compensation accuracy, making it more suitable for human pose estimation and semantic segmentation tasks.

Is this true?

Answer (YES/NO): NO